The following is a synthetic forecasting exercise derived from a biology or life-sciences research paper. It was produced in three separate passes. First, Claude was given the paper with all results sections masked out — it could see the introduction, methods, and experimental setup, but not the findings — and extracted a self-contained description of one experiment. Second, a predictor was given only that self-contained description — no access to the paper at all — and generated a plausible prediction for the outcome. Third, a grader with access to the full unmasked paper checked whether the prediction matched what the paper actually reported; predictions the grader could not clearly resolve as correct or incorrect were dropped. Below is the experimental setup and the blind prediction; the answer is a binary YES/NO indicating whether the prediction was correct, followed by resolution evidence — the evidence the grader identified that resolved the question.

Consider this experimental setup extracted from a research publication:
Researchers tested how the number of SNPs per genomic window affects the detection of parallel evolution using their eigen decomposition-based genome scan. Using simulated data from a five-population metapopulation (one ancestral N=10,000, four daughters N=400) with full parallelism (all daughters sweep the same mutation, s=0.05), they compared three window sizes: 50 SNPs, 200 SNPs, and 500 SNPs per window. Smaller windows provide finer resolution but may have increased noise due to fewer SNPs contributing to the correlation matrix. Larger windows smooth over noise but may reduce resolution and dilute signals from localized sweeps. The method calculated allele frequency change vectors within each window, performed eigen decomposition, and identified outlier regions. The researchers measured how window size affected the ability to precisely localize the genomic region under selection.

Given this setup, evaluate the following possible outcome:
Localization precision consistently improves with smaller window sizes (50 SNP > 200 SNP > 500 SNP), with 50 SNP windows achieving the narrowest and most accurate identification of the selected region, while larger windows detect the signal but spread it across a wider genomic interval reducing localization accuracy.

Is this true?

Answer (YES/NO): NO